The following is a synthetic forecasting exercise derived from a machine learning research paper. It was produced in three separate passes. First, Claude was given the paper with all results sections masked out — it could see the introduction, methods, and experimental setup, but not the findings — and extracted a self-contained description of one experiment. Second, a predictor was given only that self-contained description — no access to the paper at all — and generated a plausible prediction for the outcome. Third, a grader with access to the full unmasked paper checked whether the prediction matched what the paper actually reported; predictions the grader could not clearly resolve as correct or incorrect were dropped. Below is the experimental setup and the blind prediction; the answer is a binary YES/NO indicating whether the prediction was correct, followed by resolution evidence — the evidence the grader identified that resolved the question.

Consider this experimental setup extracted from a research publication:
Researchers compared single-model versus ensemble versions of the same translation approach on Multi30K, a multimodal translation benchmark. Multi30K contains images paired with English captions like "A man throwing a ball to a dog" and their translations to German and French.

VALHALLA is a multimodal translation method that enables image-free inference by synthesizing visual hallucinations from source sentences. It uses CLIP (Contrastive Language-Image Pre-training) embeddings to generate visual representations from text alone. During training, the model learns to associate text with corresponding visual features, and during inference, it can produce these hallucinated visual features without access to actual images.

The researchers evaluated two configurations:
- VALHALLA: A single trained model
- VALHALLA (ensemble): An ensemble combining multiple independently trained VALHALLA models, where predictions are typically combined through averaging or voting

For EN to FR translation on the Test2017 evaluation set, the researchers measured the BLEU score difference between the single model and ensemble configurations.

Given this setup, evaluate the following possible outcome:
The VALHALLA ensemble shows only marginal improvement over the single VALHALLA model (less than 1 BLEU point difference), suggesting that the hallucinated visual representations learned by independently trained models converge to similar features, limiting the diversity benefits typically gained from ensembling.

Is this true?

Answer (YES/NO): YES